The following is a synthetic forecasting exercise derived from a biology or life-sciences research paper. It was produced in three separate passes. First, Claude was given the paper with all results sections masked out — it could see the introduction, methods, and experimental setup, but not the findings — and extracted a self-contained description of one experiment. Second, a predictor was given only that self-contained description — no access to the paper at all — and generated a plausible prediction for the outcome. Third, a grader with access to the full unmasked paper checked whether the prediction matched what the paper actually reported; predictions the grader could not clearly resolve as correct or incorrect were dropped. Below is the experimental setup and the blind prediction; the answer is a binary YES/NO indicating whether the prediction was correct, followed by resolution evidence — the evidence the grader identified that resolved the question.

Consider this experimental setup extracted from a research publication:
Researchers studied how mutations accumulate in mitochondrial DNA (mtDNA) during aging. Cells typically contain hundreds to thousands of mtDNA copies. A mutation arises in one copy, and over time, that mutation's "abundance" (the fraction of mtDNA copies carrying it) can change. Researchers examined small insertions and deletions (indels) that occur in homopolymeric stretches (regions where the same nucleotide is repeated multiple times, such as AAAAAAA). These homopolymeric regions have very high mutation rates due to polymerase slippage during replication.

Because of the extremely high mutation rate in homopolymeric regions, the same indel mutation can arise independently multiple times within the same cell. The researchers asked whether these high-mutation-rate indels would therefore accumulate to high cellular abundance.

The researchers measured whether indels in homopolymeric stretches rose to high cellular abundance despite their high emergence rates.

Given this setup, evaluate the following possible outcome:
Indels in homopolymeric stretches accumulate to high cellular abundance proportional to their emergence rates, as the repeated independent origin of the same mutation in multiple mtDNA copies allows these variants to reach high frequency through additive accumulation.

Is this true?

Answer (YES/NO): NO